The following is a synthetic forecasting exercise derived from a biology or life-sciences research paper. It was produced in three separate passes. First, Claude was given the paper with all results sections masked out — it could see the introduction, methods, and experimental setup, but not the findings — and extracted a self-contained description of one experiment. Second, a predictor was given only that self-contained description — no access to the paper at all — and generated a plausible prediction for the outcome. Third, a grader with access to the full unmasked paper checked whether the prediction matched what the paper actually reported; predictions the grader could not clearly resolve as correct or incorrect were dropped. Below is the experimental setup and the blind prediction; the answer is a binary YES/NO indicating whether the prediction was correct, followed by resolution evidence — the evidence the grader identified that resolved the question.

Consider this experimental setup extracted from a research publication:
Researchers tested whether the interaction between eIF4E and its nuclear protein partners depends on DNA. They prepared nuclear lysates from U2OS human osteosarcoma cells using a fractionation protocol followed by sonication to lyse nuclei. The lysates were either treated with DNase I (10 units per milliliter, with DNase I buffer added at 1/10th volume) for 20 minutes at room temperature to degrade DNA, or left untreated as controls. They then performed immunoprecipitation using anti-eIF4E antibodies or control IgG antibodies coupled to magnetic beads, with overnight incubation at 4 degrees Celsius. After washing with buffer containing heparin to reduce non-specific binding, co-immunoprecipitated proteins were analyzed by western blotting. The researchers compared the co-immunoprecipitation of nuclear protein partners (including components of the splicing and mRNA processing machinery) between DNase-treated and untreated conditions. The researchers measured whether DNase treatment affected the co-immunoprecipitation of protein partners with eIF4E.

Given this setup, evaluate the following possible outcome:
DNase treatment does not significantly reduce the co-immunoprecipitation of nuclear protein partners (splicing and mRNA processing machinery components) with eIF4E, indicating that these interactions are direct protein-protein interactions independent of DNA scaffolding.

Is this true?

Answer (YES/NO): NO